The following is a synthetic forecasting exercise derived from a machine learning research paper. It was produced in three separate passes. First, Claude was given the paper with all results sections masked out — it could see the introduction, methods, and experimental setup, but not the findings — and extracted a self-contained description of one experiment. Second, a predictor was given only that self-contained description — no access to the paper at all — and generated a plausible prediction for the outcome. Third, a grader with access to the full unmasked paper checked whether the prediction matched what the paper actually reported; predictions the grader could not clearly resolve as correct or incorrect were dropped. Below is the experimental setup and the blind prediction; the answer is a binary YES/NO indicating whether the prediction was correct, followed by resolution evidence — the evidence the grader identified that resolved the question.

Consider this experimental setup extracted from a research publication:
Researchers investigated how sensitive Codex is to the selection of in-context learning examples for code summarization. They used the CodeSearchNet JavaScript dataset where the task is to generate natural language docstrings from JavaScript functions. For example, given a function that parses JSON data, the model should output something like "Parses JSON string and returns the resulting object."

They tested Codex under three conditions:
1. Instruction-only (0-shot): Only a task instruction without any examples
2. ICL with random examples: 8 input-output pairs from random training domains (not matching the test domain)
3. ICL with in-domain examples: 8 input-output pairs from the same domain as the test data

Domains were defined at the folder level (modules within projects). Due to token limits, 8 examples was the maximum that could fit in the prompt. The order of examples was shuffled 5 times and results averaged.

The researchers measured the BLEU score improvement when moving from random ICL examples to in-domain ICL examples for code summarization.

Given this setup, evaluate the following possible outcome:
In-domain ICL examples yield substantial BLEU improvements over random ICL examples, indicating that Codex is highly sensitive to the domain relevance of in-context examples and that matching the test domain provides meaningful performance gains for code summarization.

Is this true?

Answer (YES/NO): YES